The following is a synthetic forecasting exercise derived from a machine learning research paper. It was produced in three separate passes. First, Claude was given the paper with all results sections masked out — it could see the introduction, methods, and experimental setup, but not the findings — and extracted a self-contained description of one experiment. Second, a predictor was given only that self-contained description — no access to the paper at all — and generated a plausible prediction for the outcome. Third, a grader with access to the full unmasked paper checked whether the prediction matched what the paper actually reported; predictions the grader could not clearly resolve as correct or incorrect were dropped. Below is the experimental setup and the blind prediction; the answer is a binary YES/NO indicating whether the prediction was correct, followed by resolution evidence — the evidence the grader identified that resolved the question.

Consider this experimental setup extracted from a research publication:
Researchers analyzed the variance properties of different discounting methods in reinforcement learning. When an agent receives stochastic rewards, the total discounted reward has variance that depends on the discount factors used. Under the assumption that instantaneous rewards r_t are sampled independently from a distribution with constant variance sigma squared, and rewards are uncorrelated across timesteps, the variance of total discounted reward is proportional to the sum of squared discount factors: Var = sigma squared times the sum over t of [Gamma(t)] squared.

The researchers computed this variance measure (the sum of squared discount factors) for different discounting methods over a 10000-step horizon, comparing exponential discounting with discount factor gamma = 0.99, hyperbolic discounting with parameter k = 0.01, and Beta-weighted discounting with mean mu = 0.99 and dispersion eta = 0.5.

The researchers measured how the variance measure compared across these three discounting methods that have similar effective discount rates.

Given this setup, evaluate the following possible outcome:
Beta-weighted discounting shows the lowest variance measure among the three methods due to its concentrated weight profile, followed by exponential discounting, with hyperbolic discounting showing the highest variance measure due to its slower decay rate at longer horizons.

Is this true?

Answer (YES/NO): NO